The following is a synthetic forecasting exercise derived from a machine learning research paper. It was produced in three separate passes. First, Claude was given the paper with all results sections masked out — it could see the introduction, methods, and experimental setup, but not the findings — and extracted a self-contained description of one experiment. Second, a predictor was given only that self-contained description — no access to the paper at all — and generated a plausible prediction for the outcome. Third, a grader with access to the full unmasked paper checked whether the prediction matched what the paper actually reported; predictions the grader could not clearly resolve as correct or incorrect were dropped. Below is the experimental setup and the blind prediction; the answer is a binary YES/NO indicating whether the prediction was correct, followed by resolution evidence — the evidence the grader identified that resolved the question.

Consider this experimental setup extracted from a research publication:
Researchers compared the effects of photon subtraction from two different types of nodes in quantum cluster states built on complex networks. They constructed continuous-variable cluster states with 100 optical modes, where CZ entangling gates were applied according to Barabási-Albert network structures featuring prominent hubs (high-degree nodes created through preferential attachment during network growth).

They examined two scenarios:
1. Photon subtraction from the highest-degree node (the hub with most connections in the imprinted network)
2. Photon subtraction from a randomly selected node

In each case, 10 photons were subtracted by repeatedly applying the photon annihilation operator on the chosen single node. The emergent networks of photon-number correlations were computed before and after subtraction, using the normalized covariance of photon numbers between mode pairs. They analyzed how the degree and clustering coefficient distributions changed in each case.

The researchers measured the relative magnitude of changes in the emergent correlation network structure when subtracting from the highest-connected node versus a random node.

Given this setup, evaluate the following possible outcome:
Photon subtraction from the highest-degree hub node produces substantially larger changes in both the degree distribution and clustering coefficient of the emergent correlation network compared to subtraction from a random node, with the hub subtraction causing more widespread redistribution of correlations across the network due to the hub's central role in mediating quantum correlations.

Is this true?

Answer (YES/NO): NO